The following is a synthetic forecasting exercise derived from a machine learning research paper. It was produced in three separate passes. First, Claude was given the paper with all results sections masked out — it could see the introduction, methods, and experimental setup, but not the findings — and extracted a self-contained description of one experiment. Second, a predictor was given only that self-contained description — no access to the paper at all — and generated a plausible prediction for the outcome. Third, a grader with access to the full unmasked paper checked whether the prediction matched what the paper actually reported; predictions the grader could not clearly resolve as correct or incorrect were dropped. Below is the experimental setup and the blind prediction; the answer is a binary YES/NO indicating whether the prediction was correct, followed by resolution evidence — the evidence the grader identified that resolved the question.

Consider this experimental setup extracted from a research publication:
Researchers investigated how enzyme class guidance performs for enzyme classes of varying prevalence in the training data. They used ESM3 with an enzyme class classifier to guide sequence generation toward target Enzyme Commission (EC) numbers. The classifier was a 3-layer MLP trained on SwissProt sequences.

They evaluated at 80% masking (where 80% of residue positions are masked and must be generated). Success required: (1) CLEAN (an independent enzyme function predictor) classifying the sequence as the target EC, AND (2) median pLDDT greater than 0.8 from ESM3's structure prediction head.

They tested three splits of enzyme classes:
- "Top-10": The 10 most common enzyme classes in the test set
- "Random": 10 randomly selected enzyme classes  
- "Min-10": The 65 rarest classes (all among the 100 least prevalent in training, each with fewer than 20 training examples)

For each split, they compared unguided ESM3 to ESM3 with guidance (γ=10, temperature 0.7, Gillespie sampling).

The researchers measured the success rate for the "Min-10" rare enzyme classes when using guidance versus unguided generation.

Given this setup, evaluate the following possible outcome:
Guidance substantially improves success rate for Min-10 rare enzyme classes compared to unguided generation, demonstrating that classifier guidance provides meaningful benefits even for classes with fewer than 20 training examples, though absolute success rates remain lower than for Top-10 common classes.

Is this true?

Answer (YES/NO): NO